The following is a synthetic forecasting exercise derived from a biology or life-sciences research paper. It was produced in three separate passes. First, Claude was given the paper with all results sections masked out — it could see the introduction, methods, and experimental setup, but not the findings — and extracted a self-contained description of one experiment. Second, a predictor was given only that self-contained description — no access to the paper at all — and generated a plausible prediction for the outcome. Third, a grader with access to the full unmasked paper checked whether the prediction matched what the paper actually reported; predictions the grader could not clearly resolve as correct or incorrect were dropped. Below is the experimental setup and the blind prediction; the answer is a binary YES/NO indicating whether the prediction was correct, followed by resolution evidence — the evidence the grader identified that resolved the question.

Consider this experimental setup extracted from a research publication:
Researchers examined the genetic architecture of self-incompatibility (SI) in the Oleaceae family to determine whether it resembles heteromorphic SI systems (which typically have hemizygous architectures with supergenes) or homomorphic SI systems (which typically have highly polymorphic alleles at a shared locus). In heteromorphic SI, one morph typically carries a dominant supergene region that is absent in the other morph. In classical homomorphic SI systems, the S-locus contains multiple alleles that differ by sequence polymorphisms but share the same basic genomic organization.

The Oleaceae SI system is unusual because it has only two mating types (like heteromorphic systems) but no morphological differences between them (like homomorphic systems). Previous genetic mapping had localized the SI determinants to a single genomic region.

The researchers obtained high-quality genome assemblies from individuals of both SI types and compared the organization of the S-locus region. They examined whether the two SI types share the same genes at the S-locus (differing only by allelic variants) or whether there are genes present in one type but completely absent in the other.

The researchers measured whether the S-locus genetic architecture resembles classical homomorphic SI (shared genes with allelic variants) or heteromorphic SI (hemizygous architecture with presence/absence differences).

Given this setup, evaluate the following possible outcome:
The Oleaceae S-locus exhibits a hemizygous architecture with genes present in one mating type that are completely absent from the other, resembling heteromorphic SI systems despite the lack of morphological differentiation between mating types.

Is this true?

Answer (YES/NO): YES